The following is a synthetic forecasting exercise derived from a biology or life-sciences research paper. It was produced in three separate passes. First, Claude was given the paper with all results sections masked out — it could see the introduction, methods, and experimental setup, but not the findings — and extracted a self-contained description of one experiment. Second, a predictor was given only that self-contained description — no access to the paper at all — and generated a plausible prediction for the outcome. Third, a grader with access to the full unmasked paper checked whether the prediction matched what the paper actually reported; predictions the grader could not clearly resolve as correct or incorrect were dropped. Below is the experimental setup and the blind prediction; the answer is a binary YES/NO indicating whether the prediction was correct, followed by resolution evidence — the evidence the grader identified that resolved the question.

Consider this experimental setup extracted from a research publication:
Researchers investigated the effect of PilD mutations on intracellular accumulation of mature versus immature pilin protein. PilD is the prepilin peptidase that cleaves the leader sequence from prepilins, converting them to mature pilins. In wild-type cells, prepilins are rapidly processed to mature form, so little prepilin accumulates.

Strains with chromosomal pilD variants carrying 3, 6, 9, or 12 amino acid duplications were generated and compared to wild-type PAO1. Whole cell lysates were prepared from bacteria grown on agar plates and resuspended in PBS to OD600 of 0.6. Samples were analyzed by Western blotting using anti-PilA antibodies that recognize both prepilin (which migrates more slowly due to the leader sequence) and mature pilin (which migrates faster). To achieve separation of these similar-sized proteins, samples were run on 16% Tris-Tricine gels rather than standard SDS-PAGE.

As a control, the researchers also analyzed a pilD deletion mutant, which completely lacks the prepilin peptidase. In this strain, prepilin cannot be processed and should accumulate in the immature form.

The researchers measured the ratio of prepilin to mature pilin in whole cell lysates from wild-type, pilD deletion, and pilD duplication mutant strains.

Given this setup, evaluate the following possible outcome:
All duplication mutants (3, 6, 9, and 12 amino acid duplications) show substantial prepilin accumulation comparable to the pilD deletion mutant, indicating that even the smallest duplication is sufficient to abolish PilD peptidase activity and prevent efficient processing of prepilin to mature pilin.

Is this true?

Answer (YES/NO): NO